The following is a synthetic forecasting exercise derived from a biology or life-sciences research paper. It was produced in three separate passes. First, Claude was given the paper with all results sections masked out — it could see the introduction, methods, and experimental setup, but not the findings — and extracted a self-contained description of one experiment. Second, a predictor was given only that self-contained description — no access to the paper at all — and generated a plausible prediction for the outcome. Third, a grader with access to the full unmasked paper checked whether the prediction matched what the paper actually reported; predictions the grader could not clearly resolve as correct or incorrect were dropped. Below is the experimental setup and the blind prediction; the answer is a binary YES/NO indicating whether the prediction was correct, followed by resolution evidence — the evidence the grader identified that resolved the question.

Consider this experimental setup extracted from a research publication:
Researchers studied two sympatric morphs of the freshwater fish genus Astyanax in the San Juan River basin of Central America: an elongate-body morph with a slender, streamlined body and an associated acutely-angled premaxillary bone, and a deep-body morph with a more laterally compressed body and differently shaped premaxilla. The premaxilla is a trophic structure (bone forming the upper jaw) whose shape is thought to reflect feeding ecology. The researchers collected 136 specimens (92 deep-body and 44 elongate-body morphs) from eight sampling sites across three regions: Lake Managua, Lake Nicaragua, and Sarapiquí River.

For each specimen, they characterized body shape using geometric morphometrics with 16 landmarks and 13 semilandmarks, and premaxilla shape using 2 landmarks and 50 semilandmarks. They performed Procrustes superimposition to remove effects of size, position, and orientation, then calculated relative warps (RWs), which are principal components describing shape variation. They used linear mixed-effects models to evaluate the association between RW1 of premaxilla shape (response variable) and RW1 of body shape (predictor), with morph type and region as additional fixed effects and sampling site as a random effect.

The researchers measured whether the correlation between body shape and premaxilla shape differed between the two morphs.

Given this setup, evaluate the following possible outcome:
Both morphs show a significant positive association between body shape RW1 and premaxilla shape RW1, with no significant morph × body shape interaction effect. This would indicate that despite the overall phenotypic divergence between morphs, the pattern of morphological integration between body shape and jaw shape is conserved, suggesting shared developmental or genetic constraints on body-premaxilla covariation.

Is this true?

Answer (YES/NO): YES